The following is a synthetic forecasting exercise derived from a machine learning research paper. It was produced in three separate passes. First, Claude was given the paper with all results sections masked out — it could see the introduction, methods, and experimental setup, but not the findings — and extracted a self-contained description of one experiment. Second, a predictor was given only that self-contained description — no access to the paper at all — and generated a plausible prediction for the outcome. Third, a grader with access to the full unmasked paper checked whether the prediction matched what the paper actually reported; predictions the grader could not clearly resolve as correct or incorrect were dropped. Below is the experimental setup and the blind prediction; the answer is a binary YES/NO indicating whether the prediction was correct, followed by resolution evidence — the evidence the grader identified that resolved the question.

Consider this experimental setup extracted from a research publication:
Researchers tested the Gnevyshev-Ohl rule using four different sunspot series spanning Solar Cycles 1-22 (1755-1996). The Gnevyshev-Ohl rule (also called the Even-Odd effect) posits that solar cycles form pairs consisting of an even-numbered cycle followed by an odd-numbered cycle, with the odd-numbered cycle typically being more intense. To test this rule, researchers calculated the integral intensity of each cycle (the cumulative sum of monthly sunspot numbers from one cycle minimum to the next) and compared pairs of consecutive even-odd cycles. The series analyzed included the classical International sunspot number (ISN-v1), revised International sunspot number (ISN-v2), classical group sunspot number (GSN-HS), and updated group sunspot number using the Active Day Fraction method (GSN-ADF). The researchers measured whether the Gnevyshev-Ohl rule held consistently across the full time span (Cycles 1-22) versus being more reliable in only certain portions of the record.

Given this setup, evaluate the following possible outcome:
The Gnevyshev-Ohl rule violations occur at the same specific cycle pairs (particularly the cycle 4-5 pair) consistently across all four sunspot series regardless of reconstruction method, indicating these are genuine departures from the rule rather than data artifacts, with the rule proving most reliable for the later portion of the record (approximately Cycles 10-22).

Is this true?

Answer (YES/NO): NO